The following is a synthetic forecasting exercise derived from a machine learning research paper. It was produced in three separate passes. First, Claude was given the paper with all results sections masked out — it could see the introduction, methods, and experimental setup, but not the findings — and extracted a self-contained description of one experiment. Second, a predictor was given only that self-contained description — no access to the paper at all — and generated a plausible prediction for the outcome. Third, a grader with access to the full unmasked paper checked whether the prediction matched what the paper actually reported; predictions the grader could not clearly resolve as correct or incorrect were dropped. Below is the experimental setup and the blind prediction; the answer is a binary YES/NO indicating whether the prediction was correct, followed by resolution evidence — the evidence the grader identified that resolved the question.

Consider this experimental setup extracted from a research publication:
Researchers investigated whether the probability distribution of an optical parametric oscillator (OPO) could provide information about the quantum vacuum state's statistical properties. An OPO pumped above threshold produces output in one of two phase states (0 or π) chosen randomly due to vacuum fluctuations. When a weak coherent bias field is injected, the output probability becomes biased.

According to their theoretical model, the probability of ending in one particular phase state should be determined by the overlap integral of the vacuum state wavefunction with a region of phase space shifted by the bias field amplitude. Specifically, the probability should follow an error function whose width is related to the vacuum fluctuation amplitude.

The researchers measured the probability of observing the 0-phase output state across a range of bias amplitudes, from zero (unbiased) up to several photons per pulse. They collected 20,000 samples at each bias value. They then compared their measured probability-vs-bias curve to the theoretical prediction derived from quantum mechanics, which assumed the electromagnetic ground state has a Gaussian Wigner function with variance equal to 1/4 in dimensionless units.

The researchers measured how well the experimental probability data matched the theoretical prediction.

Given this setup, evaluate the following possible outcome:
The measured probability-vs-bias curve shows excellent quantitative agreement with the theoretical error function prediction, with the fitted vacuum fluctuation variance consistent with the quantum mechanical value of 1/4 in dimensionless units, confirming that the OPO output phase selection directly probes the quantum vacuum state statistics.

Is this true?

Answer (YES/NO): NO